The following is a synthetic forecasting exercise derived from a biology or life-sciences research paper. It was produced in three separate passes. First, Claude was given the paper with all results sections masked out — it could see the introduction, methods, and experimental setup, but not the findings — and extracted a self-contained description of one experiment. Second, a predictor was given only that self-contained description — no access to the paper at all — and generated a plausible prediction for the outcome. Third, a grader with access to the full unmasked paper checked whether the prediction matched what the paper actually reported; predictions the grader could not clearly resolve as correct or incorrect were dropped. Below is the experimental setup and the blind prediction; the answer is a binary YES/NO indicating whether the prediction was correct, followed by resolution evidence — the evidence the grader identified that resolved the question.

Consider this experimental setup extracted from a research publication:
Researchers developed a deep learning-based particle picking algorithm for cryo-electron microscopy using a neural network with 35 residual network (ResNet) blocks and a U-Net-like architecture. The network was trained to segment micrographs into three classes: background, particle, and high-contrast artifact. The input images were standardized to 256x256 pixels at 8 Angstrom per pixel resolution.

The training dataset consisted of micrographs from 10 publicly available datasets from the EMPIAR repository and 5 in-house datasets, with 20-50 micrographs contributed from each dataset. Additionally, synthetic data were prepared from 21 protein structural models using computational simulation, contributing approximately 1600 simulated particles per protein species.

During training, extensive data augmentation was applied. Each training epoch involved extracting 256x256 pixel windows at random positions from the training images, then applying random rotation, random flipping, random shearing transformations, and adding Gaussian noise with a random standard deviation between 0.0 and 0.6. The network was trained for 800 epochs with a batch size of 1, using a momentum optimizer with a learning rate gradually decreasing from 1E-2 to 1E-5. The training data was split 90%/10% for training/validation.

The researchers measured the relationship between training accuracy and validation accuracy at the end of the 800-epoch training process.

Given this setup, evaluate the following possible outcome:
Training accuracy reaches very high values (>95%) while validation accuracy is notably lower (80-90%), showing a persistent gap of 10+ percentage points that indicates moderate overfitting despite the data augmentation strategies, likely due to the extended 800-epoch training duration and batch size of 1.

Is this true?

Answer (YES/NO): NO